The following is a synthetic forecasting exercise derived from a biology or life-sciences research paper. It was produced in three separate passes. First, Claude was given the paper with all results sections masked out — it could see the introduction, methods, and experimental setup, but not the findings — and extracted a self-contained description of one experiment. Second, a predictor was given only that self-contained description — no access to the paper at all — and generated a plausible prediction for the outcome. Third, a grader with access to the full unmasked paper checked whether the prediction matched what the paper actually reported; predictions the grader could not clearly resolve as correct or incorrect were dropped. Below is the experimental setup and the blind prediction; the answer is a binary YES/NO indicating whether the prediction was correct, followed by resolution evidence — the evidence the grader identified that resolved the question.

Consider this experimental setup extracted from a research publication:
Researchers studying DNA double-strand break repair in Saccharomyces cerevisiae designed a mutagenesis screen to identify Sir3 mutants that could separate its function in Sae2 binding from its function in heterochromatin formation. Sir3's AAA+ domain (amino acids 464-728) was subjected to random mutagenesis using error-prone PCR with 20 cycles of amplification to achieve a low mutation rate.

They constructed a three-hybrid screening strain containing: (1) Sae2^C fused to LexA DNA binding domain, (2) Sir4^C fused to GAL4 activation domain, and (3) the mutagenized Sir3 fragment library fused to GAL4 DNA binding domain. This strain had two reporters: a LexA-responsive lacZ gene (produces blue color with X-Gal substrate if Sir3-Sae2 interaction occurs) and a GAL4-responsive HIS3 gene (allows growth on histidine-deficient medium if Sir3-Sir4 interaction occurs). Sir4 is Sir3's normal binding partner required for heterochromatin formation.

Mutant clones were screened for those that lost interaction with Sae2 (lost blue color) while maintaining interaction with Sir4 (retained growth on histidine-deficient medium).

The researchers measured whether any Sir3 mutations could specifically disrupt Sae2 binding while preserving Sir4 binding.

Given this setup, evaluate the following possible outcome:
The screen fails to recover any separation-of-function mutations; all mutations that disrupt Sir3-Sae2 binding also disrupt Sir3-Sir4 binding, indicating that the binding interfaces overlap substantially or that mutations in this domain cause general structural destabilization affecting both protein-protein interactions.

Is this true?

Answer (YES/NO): NO